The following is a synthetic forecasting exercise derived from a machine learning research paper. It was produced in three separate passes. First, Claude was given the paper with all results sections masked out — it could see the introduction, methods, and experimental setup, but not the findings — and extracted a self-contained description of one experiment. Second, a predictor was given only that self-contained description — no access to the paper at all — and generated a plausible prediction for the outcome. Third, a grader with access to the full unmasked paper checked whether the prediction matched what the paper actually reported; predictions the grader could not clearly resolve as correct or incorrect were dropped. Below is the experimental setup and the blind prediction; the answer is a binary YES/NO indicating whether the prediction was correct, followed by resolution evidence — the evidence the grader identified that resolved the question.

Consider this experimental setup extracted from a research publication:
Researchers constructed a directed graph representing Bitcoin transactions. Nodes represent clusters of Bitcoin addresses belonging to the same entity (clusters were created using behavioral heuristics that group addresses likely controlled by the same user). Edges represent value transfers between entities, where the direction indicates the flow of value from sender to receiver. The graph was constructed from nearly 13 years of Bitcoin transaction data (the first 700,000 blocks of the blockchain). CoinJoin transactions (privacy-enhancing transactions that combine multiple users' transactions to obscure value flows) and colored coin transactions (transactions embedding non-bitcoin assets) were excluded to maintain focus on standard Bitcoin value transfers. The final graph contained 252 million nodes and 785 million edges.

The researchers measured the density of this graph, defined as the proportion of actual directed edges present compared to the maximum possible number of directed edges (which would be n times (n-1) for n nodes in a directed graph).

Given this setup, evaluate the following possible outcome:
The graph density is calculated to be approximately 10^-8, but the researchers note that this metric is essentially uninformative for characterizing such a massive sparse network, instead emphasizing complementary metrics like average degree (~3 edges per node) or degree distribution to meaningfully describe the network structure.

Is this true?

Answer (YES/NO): NO